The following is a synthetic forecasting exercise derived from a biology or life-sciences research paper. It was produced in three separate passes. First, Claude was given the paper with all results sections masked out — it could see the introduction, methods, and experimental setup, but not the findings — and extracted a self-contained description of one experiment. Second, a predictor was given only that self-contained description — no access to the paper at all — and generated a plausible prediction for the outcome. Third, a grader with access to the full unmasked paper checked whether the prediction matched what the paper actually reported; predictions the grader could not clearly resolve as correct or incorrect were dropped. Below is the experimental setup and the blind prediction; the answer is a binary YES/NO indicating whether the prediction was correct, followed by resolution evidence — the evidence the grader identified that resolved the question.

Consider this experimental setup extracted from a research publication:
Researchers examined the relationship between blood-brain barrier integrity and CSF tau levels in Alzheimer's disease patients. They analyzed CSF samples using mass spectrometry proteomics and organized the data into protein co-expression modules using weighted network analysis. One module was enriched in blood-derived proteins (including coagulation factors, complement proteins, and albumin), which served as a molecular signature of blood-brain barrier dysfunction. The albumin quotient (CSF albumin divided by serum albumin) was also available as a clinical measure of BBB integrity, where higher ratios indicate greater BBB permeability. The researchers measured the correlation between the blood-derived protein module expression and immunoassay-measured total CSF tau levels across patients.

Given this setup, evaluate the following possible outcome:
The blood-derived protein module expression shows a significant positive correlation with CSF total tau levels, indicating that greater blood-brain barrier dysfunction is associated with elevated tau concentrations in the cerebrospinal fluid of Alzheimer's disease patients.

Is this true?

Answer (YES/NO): NO